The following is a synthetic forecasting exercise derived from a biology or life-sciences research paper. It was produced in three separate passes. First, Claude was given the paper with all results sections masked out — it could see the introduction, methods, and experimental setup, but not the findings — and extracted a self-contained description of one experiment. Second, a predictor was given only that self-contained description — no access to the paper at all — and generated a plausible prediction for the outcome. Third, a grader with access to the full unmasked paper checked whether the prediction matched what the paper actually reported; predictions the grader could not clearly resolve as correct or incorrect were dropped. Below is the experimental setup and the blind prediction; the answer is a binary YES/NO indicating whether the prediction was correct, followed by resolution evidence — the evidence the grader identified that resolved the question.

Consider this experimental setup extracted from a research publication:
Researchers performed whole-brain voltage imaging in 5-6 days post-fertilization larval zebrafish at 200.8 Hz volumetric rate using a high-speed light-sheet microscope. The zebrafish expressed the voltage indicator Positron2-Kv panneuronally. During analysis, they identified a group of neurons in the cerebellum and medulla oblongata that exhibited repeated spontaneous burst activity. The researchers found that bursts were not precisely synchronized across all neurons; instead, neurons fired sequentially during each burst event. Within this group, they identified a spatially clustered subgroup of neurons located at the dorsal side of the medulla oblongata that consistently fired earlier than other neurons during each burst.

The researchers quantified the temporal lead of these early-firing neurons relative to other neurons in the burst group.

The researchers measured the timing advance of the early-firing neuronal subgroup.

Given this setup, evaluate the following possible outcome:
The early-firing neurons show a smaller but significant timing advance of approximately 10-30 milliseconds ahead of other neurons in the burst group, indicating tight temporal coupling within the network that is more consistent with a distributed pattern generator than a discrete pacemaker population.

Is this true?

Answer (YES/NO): NO